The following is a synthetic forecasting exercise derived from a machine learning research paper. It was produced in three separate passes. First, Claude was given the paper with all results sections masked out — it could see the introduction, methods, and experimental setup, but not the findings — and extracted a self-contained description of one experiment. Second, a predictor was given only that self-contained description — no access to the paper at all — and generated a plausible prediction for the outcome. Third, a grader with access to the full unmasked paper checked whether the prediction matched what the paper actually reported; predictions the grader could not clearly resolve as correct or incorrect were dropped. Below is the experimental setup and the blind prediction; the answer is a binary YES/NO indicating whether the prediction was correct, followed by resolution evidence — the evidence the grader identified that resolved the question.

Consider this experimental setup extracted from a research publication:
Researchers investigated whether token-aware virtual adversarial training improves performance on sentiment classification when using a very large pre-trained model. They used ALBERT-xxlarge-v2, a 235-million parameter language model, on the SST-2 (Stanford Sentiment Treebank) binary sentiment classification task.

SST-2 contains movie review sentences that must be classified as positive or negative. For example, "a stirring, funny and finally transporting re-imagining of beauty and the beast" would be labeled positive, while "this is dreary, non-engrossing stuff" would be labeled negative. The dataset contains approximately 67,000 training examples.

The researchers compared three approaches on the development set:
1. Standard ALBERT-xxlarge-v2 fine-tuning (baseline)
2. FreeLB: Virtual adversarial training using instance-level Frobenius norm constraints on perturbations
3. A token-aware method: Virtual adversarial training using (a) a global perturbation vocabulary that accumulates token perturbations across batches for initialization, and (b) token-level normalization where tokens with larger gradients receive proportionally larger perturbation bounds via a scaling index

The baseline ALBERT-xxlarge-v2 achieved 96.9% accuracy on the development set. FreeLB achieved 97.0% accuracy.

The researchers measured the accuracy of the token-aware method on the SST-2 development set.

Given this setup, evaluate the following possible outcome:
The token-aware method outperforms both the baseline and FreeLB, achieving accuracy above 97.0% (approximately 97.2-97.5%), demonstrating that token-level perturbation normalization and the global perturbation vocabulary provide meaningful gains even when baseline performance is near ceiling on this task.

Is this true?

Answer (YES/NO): NO